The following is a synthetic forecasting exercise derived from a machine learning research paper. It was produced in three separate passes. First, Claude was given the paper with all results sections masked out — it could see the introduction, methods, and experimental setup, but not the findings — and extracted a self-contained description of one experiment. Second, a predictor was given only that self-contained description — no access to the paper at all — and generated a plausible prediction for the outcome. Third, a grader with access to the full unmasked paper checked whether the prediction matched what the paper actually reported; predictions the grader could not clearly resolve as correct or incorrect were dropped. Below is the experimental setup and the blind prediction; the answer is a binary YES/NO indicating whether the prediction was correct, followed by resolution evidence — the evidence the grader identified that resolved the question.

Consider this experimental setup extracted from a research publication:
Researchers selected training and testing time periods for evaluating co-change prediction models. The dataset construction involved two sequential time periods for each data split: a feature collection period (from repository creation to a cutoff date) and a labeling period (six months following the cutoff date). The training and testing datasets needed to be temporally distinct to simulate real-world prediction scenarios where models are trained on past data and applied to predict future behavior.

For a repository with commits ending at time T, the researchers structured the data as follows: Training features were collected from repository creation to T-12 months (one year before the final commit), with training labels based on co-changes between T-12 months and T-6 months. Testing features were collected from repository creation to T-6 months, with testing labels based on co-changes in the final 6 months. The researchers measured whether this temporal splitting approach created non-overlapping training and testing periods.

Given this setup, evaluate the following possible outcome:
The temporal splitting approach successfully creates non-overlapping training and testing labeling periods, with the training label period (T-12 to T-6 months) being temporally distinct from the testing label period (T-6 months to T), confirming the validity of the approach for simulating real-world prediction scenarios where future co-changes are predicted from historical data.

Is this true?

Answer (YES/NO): YES